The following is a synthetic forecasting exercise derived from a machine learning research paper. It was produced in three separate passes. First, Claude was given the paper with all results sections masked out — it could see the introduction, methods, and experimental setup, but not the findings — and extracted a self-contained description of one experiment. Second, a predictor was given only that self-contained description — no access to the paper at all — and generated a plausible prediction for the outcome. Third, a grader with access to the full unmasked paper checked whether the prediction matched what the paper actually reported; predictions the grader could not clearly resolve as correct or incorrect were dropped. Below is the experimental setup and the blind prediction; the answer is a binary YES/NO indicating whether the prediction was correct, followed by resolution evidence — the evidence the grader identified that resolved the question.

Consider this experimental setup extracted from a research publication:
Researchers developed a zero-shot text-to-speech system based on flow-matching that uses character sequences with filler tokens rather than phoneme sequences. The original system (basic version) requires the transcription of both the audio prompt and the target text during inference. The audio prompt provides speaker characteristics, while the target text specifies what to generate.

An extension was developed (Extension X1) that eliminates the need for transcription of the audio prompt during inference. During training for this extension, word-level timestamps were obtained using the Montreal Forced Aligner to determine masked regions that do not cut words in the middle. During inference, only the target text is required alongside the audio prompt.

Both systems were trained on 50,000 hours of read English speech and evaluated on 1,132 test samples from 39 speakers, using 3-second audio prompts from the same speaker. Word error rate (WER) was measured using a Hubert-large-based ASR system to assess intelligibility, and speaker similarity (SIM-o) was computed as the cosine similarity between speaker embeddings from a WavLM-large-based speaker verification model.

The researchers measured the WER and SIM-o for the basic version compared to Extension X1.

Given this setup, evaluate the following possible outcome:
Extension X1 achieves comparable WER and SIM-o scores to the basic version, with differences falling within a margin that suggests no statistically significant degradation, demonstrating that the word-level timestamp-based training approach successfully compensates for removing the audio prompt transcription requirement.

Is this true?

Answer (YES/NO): YES